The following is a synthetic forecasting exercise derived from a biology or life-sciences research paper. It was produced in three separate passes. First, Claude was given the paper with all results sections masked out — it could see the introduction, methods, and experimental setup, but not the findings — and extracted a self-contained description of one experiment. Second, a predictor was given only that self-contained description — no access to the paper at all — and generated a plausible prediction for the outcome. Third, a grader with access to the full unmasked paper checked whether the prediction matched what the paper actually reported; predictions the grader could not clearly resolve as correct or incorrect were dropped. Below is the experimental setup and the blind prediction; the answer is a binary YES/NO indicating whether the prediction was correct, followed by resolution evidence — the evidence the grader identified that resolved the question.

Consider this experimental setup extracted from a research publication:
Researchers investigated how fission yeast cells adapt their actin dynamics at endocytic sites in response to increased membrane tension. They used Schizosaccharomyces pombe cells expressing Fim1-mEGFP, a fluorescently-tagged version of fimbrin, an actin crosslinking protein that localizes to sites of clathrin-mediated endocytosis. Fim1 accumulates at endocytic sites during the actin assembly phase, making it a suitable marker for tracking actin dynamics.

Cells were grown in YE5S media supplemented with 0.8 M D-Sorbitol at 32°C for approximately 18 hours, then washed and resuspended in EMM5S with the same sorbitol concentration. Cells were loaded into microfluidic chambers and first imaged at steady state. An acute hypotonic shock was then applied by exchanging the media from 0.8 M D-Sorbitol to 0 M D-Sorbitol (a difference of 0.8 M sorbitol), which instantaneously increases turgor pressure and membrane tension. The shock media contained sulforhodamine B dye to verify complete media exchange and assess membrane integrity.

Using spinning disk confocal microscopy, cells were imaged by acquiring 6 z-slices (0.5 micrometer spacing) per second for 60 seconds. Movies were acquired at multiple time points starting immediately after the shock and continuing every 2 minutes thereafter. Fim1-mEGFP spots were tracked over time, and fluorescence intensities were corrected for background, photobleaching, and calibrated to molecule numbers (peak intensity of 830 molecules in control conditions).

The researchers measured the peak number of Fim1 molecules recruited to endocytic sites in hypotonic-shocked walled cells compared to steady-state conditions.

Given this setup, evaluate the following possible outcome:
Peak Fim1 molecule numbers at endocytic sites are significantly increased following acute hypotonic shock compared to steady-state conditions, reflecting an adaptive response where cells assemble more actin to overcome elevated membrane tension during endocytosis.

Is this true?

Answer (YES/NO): NO